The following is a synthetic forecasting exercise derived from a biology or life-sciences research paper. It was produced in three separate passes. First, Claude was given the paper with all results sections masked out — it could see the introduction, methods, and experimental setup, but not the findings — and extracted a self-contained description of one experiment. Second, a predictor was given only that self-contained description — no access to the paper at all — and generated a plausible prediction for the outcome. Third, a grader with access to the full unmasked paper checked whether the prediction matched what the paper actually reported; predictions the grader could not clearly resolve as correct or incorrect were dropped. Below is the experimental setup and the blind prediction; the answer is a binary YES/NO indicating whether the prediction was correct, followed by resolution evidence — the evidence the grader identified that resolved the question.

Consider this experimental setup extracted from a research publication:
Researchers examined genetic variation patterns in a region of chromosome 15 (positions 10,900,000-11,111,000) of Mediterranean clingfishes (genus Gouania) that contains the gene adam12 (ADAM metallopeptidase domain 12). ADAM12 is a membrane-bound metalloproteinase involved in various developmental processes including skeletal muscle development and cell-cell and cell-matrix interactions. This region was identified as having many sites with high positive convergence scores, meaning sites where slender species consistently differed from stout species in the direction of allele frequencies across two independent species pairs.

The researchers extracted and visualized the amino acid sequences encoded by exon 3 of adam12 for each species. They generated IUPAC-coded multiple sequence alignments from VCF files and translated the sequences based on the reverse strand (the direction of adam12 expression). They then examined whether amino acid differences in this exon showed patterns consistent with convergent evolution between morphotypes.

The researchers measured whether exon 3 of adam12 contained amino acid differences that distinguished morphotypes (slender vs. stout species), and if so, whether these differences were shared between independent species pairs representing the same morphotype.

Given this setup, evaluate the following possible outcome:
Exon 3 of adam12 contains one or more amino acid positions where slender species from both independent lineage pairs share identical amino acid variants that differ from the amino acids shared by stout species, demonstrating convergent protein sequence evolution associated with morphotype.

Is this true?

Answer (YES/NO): YES